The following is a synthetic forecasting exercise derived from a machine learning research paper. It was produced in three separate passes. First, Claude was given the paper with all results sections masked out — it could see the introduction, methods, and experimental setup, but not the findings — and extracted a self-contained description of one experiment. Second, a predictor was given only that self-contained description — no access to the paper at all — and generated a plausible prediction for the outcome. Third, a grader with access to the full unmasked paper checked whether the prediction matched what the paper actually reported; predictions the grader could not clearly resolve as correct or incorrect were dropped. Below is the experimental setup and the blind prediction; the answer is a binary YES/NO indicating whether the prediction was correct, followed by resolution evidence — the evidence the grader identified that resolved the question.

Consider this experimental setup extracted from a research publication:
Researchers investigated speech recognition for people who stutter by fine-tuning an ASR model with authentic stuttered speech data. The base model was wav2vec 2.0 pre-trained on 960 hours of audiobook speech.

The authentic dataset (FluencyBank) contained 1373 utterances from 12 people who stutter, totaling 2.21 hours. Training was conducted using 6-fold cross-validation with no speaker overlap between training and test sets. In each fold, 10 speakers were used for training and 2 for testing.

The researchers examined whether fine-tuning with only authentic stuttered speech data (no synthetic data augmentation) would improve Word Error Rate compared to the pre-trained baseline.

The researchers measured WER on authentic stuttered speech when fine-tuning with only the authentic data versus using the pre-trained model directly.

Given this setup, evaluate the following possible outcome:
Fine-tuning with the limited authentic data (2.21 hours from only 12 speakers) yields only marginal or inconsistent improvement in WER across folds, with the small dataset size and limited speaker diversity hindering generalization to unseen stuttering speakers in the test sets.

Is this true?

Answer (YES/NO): NO